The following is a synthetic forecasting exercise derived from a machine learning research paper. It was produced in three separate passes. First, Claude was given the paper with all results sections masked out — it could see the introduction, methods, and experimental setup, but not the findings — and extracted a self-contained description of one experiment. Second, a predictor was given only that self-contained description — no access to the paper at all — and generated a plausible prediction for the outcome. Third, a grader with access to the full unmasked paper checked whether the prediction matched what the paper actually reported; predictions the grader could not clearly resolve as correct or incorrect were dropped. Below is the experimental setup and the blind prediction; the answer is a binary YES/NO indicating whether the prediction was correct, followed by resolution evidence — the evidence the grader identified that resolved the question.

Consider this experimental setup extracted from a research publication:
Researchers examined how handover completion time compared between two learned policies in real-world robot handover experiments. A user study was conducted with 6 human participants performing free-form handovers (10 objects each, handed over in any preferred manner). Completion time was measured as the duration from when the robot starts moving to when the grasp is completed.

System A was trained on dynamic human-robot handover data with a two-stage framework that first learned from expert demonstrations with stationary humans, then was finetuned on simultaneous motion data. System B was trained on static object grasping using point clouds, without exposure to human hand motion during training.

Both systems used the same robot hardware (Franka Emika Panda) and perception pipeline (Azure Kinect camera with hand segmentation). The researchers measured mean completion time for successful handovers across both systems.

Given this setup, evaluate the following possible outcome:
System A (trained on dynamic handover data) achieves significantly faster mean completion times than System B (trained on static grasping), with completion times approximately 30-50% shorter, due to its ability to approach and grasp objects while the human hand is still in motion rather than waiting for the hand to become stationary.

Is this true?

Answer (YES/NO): NO